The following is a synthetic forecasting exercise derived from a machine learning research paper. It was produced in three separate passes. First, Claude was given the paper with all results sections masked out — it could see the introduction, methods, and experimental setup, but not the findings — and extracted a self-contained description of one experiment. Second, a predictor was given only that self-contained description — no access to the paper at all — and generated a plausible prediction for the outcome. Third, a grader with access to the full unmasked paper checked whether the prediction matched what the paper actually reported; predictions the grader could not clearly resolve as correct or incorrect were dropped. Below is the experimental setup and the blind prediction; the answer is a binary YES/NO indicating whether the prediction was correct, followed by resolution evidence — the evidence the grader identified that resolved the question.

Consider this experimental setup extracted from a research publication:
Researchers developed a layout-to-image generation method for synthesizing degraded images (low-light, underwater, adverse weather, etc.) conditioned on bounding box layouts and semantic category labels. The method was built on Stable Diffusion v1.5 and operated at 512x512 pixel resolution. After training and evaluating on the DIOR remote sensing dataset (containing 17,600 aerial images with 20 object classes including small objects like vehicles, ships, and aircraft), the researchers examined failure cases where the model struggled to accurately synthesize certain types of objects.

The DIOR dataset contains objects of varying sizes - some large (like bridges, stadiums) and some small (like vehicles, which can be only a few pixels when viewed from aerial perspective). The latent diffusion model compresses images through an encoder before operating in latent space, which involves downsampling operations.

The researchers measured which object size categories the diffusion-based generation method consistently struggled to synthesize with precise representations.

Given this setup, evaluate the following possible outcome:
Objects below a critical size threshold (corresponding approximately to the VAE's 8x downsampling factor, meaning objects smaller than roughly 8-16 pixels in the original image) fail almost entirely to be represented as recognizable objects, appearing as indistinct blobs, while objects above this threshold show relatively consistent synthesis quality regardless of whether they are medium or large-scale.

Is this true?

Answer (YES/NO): NO